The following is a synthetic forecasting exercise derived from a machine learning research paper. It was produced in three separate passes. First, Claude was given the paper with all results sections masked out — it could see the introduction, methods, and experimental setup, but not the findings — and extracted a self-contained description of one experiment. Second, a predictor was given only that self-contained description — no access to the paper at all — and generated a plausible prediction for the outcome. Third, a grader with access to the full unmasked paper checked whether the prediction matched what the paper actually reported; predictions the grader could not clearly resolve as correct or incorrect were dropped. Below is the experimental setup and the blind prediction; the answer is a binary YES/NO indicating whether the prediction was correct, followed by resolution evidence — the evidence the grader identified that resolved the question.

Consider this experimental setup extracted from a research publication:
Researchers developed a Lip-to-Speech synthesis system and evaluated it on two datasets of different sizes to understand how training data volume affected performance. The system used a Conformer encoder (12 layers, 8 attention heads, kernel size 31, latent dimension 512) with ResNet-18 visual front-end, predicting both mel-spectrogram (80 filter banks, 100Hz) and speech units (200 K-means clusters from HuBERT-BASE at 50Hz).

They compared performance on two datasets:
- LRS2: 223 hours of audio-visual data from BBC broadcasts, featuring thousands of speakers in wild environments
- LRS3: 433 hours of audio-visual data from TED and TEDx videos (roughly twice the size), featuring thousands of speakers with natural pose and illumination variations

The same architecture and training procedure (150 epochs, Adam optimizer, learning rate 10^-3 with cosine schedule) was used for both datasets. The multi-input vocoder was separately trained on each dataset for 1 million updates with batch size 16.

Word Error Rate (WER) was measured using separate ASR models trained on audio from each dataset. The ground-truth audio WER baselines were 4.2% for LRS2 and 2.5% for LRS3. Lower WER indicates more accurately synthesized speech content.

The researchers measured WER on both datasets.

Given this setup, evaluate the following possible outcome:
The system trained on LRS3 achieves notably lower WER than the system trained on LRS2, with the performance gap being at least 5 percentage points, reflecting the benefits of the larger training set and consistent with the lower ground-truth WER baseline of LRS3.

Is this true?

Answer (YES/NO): NO